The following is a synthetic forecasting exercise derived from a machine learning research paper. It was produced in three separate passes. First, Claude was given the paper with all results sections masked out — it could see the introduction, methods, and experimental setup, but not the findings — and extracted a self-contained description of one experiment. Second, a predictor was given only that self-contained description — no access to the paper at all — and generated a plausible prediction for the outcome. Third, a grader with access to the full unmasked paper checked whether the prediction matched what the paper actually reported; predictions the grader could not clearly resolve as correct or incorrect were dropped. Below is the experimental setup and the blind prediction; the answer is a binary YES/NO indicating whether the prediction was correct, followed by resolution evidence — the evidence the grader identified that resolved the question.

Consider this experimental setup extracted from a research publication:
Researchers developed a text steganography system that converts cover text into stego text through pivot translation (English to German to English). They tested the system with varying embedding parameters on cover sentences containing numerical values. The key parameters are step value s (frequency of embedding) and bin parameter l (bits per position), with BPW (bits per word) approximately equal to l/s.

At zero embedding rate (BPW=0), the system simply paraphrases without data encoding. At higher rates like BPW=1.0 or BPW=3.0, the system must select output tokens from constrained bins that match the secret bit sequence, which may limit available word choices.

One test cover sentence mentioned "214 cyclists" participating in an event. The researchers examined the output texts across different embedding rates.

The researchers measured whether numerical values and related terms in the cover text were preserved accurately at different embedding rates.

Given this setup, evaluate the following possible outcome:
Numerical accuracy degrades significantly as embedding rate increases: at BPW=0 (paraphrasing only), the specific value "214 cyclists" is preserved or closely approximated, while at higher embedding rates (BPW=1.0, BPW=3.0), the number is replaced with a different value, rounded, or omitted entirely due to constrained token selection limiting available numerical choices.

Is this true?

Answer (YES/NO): YES